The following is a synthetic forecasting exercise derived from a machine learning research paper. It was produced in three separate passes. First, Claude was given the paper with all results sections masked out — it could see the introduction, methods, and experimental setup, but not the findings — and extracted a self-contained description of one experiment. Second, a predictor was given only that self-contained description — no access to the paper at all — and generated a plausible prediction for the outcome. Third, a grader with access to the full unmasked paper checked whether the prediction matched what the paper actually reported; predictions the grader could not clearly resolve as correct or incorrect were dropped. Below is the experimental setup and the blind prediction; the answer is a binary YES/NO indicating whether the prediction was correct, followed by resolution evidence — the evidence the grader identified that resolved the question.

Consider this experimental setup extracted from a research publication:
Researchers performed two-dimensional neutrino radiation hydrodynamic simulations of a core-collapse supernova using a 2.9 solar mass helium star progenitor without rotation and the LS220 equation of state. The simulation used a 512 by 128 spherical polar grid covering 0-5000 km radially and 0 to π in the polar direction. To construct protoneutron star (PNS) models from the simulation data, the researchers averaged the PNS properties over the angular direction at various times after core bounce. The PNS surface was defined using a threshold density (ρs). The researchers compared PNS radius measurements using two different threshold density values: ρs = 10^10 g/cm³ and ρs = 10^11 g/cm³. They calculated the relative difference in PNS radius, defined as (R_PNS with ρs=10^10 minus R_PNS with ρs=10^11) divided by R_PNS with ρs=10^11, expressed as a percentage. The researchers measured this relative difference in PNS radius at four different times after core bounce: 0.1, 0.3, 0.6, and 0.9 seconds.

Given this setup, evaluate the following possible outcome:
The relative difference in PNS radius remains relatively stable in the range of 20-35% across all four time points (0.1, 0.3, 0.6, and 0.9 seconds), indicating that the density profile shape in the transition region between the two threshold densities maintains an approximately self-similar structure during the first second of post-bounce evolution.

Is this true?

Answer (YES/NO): NO